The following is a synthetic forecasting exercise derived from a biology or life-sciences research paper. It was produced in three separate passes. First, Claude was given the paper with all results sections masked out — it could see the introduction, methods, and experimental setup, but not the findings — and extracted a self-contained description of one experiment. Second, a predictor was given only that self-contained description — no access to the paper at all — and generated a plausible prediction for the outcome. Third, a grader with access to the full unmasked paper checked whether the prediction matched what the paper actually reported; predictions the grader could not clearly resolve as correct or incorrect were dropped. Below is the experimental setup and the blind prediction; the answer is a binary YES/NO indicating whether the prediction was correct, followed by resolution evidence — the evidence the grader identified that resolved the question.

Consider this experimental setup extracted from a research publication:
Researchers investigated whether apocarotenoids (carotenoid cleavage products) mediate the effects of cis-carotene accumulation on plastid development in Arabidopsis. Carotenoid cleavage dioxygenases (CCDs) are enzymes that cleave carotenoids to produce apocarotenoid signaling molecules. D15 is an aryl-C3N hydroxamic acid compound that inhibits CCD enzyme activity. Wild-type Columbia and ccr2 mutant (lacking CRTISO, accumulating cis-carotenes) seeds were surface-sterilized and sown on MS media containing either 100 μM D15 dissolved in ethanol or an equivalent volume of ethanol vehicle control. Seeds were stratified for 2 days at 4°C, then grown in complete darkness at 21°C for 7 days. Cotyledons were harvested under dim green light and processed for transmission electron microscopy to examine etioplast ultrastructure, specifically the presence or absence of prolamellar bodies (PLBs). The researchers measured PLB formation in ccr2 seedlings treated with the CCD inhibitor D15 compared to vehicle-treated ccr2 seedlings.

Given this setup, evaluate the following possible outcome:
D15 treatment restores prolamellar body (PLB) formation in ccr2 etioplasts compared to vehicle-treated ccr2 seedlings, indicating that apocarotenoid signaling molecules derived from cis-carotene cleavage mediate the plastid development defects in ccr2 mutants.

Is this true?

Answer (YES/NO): YES